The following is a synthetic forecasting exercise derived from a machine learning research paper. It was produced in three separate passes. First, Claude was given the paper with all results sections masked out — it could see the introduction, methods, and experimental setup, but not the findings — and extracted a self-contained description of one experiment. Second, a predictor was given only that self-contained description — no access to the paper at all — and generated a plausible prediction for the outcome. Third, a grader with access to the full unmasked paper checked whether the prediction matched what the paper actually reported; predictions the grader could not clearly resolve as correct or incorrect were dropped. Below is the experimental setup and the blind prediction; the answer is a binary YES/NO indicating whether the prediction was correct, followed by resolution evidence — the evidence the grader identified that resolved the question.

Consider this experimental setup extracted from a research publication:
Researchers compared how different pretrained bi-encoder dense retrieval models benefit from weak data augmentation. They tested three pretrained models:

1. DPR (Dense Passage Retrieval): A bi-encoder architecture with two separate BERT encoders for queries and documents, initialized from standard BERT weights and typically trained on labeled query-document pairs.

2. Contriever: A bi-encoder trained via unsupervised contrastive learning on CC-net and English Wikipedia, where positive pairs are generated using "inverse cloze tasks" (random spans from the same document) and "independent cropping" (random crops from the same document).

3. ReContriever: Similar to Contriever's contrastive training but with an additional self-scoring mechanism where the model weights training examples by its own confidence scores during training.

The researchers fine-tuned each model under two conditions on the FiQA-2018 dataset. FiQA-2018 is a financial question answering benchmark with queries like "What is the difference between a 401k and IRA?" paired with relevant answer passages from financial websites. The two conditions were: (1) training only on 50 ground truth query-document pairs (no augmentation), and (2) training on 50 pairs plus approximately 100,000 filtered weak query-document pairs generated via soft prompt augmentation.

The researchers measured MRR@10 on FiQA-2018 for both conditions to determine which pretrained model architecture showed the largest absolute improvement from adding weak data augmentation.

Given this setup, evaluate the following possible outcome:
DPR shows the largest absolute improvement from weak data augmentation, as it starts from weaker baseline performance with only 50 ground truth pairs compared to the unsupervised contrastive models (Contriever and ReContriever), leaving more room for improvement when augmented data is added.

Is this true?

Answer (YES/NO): YES